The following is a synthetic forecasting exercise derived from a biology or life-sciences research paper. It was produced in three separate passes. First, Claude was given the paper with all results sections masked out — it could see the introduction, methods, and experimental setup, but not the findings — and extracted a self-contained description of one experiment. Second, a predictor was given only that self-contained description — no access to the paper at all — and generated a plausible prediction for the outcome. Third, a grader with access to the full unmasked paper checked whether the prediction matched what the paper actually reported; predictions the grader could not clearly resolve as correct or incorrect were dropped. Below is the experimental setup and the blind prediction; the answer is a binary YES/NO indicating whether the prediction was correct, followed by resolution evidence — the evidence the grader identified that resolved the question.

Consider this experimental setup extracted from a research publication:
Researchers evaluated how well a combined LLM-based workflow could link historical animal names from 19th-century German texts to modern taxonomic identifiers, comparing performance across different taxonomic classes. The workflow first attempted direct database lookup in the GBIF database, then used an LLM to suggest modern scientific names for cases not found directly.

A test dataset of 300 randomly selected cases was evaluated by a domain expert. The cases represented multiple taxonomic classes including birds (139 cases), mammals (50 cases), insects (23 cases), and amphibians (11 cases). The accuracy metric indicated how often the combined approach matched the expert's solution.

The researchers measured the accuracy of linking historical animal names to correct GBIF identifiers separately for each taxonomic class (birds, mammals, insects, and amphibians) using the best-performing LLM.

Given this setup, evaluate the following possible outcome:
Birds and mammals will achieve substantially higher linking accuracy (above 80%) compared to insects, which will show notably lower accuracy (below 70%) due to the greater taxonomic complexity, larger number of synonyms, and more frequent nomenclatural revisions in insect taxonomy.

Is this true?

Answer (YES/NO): YES